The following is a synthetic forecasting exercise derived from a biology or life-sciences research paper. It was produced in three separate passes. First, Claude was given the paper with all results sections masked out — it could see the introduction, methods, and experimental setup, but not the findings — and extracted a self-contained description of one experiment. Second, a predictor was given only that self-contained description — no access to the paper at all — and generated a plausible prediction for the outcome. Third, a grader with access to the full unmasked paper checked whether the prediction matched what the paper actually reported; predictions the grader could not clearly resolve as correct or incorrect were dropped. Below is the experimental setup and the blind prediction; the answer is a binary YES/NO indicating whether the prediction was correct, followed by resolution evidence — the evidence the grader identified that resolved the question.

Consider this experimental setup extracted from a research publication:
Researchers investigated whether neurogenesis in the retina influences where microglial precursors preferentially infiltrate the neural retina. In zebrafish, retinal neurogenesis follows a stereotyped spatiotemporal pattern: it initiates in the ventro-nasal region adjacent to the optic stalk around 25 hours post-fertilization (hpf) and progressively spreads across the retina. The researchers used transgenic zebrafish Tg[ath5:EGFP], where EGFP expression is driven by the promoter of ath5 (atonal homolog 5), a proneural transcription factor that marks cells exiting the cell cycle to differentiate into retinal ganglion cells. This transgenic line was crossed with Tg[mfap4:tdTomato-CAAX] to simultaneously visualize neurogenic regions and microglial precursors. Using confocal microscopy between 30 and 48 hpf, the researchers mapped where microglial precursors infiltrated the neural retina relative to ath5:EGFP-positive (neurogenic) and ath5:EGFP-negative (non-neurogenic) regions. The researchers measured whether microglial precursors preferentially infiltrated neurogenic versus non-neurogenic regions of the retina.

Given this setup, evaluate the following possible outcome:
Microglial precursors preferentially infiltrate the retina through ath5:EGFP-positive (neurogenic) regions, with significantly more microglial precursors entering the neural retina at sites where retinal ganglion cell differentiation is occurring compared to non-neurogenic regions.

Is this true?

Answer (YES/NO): YES